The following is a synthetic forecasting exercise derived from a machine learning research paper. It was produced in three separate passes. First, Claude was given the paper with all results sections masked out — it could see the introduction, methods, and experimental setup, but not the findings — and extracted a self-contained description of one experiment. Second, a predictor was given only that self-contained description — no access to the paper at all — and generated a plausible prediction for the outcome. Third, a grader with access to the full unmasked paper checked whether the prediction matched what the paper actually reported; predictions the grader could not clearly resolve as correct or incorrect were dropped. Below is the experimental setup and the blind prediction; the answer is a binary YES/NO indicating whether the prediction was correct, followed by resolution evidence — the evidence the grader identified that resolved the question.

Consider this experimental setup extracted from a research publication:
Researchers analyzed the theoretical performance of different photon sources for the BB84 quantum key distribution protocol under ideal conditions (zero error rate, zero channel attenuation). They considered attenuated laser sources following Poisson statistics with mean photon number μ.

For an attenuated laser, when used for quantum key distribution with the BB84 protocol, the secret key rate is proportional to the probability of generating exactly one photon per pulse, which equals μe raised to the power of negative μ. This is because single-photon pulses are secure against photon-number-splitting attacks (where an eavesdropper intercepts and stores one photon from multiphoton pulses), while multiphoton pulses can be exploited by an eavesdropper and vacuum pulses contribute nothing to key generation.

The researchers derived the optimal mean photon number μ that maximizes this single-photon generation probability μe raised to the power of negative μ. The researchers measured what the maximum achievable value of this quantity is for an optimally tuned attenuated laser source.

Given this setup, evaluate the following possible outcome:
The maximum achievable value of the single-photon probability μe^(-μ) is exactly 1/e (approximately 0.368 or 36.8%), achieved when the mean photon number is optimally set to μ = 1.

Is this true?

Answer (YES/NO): YES